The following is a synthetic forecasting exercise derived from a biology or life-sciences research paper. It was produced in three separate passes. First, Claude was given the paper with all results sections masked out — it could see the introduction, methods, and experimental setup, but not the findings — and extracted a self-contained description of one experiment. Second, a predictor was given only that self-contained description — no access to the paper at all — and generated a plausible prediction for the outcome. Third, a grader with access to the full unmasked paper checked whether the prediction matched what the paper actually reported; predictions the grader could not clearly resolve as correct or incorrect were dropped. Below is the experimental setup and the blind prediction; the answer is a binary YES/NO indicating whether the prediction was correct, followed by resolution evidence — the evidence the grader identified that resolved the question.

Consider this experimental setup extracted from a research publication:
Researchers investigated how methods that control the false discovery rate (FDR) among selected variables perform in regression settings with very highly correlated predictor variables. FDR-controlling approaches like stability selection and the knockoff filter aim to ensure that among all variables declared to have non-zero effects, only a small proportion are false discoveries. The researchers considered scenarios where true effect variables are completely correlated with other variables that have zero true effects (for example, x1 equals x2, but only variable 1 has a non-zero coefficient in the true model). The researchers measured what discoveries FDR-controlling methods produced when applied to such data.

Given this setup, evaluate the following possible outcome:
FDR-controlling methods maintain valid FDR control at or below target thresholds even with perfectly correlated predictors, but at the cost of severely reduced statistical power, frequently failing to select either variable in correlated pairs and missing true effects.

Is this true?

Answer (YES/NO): YES